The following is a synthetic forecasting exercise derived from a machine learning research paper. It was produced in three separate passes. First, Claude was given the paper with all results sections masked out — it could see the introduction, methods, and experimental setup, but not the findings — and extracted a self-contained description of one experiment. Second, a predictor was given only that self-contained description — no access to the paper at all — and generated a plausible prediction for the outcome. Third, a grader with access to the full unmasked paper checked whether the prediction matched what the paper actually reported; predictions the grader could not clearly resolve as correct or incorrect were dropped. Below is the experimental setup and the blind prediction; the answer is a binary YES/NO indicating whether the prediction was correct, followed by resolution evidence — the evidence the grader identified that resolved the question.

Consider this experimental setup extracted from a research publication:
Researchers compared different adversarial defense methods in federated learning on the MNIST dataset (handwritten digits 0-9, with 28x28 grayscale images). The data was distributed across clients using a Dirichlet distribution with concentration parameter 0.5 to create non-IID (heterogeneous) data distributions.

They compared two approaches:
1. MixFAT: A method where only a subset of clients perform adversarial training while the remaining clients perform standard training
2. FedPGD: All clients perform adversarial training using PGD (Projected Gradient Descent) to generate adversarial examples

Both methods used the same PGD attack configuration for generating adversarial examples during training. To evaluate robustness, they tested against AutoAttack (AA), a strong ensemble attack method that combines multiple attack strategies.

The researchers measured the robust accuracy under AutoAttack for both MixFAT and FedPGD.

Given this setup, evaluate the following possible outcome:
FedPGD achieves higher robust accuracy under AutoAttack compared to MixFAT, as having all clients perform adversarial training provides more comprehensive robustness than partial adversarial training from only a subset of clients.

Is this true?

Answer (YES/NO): YES